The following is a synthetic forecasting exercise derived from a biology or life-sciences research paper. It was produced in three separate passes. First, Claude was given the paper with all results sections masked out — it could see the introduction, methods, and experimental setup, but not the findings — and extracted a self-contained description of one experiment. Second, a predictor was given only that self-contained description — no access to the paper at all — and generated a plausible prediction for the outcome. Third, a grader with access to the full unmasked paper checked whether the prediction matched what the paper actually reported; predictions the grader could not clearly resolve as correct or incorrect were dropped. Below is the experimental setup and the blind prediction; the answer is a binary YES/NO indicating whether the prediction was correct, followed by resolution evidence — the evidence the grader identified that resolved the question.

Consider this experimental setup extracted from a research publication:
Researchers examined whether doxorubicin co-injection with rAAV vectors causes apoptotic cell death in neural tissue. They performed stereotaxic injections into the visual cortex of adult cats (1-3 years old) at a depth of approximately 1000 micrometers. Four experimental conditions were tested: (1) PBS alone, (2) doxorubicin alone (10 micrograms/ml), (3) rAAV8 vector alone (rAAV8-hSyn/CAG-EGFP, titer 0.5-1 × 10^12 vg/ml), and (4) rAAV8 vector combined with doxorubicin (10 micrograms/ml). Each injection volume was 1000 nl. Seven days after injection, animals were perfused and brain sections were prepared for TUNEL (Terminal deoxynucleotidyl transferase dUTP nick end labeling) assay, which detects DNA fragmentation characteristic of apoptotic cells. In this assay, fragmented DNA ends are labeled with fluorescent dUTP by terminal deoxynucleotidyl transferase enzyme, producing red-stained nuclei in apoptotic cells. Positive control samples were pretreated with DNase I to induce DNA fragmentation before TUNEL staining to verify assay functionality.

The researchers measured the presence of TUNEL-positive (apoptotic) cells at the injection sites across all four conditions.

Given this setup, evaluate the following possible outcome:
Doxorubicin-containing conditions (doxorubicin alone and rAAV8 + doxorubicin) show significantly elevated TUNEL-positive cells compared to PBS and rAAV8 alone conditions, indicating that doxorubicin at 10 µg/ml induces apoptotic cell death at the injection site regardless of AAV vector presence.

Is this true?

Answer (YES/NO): NO